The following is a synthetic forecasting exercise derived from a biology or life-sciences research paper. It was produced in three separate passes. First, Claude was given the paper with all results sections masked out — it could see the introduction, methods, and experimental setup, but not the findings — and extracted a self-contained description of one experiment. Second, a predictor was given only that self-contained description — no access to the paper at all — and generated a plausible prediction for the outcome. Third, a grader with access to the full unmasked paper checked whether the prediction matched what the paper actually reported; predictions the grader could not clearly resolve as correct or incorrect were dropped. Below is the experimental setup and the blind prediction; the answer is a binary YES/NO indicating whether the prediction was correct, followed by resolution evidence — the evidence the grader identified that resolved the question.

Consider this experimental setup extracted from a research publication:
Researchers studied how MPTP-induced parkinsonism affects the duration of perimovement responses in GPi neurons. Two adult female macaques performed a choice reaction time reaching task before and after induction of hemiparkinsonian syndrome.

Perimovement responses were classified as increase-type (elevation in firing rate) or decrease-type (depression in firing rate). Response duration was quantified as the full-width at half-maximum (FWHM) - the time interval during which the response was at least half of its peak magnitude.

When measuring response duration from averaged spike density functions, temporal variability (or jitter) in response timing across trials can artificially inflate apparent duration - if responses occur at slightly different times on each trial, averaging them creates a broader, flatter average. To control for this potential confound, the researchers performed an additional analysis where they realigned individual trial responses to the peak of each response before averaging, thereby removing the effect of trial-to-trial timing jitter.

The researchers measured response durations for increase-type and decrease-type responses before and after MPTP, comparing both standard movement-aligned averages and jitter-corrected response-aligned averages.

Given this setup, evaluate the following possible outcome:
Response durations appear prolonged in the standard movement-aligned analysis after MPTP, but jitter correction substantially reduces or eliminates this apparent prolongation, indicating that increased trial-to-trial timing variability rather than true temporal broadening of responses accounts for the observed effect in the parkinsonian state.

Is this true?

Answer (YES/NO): NO